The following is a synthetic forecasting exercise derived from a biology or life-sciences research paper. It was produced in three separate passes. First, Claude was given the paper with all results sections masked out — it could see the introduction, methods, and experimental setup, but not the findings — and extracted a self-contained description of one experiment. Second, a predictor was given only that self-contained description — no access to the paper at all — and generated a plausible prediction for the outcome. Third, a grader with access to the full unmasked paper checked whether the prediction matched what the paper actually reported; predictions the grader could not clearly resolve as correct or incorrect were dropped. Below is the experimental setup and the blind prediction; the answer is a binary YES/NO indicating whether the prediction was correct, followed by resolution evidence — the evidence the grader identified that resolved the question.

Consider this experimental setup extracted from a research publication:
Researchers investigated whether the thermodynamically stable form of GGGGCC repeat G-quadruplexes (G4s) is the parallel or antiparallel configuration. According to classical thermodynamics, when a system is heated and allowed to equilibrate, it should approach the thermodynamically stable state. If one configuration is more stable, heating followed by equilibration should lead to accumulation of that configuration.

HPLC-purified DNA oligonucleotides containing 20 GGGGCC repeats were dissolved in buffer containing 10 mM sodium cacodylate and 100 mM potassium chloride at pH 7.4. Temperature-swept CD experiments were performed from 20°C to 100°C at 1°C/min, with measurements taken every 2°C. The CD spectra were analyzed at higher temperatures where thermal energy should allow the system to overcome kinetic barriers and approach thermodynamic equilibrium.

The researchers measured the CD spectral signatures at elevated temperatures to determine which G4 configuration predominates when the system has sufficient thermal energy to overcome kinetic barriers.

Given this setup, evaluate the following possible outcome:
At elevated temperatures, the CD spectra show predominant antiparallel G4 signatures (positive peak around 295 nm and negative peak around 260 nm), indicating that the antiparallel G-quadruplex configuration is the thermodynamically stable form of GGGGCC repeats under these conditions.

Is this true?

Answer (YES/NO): NO